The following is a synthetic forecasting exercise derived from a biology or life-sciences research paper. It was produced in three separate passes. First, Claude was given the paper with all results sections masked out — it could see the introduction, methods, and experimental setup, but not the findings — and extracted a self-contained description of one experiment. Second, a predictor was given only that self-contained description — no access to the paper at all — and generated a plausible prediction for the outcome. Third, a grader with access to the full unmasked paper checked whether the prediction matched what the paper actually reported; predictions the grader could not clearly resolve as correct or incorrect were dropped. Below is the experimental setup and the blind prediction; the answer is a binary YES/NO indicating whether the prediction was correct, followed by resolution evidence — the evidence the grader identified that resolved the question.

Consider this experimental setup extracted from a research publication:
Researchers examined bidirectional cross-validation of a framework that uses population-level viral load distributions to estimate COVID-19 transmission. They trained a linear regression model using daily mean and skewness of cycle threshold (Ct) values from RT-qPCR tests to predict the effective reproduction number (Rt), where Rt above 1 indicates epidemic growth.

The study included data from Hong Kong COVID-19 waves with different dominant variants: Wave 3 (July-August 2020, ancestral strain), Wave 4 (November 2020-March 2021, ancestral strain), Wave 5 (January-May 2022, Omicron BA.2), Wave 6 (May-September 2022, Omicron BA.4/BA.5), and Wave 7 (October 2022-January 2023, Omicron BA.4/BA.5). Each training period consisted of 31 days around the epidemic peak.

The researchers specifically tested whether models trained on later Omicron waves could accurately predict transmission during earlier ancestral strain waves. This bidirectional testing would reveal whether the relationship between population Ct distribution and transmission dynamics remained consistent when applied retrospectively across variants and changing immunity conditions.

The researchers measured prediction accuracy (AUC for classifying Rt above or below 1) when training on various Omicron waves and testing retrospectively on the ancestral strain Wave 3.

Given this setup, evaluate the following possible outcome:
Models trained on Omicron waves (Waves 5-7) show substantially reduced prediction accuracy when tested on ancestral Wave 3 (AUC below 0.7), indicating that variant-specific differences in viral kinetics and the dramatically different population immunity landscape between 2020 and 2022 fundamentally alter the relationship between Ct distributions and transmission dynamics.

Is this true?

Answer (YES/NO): NO